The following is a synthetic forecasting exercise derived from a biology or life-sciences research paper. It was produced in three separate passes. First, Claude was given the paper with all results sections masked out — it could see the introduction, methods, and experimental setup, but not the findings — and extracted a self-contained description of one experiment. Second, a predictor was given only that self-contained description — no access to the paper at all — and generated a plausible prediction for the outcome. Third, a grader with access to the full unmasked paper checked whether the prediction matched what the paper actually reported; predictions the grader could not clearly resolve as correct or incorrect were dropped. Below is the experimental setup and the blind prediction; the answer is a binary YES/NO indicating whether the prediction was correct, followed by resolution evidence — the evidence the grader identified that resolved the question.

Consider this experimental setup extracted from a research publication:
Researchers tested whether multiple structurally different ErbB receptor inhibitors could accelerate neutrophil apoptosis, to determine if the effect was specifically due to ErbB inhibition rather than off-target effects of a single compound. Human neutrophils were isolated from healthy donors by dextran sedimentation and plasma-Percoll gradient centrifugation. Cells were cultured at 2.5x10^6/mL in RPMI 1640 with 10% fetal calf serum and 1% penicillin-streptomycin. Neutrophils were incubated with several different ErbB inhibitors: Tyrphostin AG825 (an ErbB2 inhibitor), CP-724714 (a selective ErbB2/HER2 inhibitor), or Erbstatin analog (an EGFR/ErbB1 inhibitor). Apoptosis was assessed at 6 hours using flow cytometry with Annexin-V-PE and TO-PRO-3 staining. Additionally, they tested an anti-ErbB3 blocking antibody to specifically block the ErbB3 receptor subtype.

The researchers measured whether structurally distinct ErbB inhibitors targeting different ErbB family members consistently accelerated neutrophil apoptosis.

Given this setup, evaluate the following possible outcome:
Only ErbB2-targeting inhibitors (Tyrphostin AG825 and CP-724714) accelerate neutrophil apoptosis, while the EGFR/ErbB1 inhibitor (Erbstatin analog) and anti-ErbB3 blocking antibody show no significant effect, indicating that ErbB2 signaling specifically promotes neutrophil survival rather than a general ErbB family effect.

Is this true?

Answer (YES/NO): NO